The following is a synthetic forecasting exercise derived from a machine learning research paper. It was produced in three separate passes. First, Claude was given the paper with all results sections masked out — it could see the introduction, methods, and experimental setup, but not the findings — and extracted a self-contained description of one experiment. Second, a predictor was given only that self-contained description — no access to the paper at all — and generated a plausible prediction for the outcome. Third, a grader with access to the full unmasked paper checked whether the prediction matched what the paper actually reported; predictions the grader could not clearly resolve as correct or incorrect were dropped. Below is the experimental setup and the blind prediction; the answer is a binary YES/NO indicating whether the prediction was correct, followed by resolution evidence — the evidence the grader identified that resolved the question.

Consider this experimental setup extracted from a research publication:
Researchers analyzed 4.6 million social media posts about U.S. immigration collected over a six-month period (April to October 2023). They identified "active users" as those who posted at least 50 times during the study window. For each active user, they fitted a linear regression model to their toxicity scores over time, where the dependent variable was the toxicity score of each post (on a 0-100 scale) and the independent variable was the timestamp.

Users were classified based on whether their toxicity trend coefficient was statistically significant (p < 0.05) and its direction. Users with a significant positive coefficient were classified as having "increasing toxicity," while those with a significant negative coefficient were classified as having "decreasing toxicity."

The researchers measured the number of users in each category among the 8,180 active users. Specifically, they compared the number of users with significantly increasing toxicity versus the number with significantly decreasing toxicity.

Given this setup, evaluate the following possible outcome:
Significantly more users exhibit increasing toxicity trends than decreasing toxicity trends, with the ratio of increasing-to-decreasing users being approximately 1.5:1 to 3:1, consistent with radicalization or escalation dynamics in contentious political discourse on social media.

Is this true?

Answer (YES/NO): YES